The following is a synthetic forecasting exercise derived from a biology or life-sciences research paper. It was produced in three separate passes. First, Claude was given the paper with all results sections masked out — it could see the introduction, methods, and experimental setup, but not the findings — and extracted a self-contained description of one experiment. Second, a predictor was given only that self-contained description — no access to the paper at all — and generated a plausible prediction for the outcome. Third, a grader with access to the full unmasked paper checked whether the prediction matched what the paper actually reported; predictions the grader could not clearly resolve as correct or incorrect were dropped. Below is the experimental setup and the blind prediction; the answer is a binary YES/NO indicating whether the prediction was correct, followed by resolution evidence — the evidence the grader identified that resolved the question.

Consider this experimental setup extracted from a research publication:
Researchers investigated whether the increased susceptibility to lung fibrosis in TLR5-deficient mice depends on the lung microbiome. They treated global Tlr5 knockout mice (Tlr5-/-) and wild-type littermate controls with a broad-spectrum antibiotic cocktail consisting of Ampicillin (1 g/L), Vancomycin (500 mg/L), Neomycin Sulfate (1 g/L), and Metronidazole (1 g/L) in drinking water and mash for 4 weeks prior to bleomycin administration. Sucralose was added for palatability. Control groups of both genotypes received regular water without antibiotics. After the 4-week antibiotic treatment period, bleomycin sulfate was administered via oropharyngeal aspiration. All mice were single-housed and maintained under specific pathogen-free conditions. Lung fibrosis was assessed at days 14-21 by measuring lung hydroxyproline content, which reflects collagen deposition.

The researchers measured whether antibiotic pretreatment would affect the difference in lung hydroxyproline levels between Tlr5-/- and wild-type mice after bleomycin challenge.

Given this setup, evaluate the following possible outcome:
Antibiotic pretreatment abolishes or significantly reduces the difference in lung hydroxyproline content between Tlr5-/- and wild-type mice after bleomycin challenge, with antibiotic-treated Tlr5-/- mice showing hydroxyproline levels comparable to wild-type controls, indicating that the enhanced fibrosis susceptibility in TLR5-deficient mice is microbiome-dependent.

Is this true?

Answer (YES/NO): YES